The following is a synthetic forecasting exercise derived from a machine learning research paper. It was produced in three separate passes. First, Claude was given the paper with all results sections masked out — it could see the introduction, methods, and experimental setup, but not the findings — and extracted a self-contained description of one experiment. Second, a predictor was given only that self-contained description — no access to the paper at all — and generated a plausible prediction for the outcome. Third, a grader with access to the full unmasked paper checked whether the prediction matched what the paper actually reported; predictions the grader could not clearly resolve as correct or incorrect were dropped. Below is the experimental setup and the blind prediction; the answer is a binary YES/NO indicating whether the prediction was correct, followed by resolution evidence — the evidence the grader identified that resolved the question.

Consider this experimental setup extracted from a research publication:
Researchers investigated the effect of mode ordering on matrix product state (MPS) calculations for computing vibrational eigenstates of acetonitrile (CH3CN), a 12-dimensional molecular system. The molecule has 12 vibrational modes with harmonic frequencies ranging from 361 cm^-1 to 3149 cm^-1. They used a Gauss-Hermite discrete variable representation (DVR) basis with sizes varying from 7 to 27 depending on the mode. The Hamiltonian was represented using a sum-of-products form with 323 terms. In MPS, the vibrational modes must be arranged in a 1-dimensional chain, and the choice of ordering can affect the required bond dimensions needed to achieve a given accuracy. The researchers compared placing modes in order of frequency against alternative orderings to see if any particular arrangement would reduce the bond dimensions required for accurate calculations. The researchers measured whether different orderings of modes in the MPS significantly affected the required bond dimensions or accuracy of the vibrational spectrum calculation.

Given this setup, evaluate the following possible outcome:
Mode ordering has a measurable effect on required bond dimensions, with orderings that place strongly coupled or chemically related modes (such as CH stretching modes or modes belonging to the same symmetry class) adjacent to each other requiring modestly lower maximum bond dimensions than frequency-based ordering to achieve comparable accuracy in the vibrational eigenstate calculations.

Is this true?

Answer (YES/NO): NO